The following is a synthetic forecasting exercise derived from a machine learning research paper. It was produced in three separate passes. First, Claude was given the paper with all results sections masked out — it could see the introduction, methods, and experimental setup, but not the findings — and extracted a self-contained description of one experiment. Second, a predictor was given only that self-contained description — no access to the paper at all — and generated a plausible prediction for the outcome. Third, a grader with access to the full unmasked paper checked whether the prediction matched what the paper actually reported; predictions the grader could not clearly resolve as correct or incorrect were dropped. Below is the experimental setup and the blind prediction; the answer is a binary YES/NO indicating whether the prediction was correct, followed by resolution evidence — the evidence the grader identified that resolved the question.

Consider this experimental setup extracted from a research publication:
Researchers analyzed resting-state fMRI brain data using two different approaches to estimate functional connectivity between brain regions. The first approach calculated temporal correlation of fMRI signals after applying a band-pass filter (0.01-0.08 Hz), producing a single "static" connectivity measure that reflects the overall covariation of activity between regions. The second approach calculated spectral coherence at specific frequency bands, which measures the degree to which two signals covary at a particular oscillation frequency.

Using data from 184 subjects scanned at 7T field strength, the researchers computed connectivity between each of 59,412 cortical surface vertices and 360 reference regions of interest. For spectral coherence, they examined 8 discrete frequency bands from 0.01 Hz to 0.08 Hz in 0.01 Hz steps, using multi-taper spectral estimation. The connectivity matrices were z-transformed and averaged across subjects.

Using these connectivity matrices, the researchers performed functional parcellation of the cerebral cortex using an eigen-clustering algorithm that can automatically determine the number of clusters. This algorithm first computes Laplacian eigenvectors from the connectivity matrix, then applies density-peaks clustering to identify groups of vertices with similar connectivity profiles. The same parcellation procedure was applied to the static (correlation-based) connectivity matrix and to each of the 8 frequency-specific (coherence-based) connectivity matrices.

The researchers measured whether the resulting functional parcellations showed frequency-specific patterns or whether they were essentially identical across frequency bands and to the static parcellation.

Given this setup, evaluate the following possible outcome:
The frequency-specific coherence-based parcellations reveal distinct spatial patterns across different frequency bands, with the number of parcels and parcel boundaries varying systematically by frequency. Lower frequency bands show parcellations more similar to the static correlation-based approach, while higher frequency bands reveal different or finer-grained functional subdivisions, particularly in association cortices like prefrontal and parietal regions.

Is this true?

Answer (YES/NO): NO